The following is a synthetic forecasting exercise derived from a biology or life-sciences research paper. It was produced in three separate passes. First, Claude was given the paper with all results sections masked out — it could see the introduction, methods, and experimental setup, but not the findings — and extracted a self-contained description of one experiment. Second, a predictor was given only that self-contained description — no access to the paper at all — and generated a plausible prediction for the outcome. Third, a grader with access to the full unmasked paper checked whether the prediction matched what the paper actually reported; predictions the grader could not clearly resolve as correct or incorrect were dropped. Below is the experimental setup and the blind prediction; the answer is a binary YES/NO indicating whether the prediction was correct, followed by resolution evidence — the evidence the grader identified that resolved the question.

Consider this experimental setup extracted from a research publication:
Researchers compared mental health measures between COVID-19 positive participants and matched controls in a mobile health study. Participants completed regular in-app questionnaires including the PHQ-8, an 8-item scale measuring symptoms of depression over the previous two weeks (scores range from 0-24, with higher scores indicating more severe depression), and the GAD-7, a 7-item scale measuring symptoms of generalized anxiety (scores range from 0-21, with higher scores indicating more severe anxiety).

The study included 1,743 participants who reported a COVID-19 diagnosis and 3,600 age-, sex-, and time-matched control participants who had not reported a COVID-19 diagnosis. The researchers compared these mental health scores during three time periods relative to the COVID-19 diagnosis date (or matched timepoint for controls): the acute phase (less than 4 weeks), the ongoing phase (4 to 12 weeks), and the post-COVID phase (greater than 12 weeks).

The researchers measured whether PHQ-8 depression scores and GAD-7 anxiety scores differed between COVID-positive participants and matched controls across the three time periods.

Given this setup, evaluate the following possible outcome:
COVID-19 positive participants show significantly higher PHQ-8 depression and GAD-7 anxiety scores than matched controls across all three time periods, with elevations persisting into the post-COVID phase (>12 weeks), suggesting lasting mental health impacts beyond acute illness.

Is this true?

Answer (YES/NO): YES